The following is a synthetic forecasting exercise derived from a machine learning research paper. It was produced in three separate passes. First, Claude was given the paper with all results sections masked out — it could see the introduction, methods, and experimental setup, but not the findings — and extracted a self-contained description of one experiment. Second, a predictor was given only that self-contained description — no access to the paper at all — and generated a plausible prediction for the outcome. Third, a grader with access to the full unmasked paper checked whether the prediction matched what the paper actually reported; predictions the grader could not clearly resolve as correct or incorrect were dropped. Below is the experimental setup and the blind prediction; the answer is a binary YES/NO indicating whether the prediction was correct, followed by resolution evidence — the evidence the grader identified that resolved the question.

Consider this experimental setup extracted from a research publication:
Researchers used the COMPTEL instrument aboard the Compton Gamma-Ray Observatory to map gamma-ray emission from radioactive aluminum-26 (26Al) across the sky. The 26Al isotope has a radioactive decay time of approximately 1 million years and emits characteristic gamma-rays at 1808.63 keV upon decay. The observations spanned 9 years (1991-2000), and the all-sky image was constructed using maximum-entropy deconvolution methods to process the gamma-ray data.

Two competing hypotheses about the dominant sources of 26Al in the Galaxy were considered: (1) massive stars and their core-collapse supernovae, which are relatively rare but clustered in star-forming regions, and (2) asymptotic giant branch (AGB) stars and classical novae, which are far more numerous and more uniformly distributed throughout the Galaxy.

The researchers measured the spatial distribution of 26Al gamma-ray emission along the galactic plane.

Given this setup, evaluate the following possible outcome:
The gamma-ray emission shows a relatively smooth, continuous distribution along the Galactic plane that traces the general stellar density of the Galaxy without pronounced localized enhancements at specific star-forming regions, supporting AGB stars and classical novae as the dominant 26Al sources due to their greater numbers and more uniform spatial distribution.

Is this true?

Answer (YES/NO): NO